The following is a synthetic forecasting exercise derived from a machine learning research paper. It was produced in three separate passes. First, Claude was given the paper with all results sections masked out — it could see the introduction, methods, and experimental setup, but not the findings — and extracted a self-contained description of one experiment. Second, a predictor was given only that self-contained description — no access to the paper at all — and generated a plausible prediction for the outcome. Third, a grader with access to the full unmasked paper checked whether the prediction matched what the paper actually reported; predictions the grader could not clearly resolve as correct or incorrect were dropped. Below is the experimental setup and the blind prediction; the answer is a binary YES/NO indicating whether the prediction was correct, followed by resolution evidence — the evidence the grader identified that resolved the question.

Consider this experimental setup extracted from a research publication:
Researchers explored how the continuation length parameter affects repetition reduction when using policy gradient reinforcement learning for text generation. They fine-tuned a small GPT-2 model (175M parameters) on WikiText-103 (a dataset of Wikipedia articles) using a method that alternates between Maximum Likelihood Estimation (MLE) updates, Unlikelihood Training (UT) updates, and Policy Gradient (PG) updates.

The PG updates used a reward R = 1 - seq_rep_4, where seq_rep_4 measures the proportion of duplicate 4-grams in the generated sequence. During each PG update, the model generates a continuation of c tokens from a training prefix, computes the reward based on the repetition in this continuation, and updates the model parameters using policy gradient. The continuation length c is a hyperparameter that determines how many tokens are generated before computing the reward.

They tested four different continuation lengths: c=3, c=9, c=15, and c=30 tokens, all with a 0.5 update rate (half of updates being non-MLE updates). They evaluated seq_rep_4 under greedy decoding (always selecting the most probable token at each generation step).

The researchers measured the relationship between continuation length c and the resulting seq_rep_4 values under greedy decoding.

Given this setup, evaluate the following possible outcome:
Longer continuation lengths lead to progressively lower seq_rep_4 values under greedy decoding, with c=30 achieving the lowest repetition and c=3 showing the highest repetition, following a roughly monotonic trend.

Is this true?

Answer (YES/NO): NO